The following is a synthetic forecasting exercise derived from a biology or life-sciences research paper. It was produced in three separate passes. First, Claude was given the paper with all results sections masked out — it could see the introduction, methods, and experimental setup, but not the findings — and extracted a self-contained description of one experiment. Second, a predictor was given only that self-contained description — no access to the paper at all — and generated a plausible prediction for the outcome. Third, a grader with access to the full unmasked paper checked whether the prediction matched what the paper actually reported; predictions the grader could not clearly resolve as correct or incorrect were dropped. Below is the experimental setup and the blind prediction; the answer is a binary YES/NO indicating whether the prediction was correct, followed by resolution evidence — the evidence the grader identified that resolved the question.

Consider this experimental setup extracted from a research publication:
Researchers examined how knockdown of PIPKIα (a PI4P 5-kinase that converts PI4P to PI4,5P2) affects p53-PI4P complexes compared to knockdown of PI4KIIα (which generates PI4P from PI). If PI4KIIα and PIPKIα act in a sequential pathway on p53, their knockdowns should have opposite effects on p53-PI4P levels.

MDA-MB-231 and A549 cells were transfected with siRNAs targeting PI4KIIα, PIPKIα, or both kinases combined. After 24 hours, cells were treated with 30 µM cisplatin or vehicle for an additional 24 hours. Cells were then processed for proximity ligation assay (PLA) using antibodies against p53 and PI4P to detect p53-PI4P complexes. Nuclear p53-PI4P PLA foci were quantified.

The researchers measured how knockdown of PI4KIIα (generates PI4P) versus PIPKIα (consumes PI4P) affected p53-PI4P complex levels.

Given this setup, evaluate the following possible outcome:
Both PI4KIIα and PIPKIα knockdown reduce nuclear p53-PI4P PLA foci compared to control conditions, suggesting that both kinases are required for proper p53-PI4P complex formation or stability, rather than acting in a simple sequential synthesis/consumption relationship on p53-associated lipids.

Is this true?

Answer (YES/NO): NO